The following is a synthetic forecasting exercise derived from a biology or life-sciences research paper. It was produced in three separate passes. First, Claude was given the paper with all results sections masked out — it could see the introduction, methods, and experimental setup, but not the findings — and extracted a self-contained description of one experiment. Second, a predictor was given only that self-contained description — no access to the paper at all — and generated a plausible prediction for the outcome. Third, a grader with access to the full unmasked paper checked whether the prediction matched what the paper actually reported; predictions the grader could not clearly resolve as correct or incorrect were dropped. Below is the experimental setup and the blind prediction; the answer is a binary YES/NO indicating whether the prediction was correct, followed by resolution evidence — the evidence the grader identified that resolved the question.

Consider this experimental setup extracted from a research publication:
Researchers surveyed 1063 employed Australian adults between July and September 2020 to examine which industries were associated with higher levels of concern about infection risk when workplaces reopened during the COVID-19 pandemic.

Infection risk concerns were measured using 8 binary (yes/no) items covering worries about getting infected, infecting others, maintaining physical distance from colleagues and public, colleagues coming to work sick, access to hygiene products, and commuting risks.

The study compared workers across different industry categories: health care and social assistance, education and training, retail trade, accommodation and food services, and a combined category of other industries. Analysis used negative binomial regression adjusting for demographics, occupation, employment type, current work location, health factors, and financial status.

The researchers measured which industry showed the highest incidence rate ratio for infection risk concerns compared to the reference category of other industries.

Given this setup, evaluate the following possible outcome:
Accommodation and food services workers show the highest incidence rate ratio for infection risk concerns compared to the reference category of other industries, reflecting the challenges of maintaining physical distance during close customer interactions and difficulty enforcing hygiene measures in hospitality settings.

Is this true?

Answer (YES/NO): NO